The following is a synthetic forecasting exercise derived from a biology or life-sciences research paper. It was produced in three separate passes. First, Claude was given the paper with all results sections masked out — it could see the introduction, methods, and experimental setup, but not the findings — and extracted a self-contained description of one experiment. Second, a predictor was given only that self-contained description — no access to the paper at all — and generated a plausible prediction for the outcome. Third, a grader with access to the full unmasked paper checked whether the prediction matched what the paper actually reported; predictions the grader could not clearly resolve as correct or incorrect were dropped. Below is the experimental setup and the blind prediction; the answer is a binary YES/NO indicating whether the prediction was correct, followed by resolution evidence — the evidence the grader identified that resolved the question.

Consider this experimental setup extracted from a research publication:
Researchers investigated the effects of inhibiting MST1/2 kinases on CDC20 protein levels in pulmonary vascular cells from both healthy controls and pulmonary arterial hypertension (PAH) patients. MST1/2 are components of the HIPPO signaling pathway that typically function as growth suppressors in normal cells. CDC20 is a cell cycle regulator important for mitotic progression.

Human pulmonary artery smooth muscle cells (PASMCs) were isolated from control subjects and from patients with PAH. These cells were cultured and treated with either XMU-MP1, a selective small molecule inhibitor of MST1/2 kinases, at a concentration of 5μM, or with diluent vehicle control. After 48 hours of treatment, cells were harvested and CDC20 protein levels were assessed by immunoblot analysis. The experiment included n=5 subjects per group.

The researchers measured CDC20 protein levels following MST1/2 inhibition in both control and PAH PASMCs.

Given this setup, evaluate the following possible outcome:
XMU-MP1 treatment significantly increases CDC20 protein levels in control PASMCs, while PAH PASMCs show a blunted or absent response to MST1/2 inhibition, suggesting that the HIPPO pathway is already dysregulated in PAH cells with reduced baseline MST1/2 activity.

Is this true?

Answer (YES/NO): NO